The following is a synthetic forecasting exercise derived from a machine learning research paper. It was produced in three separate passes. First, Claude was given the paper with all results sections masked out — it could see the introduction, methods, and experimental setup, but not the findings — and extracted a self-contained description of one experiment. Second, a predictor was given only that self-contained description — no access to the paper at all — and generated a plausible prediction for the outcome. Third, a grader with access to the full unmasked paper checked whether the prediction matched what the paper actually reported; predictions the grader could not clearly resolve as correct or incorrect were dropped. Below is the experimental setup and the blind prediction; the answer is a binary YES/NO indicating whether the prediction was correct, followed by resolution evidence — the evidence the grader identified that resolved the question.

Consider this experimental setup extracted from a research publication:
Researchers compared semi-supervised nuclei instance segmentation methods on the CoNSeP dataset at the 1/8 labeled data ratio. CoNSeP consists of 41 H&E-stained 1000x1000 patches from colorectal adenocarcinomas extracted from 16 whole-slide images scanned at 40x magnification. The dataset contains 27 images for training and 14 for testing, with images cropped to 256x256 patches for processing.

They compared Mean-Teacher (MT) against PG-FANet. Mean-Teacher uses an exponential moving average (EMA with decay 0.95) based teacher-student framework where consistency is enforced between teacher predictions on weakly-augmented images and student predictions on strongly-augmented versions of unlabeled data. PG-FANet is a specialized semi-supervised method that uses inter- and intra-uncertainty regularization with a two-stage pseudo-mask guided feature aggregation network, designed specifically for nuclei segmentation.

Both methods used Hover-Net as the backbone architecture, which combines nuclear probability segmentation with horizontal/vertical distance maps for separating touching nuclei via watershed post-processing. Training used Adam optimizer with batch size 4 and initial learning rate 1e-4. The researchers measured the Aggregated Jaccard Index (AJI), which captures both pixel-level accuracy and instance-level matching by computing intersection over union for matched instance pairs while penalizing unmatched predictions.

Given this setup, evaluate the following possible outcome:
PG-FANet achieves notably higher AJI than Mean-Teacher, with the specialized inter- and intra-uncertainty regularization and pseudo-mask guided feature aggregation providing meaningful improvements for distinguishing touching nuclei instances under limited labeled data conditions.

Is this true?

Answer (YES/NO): NO